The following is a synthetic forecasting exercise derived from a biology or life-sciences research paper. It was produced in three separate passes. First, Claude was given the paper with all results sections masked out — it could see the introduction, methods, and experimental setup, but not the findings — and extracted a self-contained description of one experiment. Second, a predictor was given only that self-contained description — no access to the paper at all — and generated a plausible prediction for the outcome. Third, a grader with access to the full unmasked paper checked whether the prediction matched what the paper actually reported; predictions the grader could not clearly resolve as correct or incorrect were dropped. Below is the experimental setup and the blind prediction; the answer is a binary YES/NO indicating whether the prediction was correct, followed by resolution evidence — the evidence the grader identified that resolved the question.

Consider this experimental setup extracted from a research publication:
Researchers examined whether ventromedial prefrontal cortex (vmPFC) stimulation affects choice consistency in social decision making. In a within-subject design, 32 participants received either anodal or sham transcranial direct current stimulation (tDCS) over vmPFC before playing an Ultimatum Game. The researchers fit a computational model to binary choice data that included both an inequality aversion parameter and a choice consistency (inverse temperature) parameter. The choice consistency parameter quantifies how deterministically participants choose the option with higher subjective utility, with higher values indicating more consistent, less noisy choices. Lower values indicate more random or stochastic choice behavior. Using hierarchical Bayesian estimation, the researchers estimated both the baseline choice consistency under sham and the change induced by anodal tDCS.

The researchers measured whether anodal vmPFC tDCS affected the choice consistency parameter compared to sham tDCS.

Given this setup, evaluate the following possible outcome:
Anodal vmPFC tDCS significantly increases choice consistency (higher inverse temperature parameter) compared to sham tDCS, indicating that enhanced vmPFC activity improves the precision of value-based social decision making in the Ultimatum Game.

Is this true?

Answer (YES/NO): NO